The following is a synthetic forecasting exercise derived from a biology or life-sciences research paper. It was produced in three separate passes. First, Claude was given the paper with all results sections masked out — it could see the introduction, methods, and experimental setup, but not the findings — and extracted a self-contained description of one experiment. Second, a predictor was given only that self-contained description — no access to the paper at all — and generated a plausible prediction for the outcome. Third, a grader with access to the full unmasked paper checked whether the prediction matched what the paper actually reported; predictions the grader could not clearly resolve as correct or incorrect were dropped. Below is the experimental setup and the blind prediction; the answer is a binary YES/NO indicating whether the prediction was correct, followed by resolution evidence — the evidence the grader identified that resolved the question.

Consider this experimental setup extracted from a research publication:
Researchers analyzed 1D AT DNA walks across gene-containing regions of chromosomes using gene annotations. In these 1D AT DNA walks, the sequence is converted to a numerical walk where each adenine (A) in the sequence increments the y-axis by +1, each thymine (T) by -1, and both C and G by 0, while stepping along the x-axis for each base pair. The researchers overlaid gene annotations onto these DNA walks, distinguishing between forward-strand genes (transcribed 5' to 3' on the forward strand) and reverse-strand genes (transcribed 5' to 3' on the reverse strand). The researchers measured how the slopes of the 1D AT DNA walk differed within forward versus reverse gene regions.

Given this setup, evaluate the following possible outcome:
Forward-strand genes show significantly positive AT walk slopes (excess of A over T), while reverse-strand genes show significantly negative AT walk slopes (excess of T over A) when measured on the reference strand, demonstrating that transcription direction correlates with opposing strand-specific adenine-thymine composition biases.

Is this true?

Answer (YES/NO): NO